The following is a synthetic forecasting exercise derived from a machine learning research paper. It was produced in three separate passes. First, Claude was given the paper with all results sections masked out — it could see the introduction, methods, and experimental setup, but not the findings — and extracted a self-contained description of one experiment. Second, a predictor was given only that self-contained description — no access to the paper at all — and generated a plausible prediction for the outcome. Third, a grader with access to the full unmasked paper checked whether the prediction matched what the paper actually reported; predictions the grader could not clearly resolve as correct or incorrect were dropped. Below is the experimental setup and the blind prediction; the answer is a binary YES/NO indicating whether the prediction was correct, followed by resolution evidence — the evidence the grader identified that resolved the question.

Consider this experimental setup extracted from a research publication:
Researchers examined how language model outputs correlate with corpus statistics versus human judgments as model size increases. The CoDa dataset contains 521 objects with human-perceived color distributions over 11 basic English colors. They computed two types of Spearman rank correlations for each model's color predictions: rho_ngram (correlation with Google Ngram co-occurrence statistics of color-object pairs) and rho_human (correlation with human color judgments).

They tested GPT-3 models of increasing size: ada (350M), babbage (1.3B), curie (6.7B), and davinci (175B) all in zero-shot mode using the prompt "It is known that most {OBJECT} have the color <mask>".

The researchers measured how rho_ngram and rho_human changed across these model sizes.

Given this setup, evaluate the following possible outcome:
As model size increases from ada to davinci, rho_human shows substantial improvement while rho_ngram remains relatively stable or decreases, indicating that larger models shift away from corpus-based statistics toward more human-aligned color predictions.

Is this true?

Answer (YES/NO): NO